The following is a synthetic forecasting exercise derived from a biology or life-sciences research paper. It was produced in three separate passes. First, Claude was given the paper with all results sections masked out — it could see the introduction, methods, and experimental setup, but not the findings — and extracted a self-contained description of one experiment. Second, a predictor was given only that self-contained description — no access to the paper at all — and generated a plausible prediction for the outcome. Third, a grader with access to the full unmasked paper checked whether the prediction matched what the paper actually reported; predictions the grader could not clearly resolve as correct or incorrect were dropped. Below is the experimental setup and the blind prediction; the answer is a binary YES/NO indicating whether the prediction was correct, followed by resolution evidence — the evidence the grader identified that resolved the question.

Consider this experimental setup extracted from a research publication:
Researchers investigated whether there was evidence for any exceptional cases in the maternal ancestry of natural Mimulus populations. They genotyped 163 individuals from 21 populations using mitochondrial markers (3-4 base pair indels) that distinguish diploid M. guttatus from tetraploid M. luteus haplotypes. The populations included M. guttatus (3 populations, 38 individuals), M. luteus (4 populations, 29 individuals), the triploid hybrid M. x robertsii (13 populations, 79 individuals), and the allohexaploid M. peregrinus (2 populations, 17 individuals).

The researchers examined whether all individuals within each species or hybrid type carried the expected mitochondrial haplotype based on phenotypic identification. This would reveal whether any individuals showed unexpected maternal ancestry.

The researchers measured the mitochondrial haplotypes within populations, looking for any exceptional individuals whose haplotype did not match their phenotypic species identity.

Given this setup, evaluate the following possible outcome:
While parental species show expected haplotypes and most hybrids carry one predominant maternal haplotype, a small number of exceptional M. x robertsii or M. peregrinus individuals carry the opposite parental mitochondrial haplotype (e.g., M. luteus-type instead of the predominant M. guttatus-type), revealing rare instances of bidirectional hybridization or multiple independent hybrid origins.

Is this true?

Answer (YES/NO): YES